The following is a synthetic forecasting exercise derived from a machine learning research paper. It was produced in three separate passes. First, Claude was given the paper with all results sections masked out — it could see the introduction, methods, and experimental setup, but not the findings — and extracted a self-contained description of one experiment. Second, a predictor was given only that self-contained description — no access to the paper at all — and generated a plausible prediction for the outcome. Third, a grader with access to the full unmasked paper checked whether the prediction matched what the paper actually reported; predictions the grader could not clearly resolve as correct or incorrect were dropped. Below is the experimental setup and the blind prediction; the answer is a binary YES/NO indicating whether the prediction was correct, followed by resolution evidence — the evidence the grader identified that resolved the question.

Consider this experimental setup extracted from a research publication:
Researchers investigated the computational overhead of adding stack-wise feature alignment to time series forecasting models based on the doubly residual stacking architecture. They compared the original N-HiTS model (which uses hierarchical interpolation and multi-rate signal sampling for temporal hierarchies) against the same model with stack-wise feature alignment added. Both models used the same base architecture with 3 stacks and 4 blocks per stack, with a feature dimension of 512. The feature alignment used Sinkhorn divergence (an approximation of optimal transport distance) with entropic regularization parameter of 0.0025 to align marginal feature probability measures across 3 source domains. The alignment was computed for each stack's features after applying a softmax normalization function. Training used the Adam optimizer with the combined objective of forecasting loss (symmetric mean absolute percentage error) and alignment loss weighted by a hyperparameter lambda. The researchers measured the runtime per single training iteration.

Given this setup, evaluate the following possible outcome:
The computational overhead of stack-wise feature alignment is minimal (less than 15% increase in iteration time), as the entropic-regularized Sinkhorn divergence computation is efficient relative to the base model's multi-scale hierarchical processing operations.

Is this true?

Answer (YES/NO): NO